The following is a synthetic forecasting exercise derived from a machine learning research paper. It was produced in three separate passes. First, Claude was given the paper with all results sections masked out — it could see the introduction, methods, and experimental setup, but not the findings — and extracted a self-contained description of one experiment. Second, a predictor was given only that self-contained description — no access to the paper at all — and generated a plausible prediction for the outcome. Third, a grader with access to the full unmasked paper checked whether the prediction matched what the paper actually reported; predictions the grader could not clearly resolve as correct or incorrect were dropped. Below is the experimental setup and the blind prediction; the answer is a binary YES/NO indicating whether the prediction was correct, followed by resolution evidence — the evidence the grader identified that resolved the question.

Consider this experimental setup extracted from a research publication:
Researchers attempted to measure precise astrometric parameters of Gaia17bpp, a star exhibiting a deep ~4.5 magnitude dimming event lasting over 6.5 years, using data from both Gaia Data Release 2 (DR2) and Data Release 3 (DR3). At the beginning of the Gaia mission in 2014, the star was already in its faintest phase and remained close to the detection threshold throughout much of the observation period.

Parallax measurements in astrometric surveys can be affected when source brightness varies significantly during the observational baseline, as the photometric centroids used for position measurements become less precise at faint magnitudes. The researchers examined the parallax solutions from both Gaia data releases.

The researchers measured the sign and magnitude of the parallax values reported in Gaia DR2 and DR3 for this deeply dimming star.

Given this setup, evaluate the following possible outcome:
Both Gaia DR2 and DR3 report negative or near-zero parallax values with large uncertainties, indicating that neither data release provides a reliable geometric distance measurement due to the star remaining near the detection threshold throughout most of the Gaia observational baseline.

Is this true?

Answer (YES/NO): YES